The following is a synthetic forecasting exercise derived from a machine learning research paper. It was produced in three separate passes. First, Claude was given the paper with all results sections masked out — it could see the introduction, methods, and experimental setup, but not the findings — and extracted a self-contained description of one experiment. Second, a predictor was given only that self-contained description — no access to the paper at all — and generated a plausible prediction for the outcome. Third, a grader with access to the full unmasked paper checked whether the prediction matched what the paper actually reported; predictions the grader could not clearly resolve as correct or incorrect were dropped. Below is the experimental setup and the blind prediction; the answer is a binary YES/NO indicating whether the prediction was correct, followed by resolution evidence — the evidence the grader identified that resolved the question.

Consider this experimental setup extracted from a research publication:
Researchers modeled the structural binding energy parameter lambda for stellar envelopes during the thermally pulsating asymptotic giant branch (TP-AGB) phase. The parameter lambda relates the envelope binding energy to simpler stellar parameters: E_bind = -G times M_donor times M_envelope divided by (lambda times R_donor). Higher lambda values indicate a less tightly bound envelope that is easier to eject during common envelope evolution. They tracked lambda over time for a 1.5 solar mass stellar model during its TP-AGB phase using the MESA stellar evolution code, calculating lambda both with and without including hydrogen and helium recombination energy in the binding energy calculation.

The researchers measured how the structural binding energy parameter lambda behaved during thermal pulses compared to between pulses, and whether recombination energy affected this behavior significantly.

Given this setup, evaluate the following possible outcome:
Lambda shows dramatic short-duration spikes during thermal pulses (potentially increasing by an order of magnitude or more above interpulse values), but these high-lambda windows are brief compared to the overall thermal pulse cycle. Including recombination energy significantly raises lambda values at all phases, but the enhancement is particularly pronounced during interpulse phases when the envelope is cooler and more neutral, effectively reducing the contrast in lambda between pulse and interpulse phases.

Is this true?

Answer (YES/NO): NO